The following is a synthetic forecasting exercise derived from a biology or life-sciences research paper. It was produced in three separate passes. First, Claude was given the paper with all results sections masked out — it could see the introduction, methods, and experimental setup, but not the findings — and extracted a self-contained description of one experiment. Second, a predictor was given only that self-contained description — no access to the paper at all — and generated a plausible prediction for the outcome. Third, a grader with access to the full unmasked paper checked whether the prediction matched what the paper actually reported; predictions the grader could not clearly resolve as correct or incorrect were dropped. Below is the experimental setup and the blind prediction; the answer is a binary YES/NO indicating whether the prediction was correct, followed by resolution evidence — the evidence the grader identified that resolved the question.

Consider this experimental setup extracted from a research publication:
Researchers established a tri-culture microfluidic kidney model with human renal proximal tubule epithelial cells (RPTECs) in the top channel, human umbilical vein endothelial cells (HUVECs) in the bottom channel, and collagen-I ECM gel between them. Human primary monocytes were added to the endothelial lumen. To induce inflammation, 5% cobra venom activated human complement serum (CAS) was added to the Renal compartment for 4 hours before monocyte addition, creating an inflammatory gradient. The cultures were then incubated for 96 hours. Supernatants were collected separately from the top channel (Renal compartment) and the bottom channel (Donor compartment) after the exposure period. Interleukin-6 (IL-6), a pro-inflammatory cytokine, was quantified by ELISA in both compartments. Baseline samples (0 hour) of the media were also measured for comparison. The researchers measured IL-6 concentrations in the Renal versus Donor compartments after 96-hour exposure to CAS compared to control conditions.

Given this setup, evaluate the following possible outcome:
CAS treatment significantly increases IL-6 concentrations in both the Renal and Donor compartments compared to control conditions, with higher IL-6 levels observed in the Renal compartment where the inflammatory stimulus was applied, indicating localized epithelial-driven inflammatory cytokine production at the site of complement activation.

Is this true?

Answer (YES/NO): NO